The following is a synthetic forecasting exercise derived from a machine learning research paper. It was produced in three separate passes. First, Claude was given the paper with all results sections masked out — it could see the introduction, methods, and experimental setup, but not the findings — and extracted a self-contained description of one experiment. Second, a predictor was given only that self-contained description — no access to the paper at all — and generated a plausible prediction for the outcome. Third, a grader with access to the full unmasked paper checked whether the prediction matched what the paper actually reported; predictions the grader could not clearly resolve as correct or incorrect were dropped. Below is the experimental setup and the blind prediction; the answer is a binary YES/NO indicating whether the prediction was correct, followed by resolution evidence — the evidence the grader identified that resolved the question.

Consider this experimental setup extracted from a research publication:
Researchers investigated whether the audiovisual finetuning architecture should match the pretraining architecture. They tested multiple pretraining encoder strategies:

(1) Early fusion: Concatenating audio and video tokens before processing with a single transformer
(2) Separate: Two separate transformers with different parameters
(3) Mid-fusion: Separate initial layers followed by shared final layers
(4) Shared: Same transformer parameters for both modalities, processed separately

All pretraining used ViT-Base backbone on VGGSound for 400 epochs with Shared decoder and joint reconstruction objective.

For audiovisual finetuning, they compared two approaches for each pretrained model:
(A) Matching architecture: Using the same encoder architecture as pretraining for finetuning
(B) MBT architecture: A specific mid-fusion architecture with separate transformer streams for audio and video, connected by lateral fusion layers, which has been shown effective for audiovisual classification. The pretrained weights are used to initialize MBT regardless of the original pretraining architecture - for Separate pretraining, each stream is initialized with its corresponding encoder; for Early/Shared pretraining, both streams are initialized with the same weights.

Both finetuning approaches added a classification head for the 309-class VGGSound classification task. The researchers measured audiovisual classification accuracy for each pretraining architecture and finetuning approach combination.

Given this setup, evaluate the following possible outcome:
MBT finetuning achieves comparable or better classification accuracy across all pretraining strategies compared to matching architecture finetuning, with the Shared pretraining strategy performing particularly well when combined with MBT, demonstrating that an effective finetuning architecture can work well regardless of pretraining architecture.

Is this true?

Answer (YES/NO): NO